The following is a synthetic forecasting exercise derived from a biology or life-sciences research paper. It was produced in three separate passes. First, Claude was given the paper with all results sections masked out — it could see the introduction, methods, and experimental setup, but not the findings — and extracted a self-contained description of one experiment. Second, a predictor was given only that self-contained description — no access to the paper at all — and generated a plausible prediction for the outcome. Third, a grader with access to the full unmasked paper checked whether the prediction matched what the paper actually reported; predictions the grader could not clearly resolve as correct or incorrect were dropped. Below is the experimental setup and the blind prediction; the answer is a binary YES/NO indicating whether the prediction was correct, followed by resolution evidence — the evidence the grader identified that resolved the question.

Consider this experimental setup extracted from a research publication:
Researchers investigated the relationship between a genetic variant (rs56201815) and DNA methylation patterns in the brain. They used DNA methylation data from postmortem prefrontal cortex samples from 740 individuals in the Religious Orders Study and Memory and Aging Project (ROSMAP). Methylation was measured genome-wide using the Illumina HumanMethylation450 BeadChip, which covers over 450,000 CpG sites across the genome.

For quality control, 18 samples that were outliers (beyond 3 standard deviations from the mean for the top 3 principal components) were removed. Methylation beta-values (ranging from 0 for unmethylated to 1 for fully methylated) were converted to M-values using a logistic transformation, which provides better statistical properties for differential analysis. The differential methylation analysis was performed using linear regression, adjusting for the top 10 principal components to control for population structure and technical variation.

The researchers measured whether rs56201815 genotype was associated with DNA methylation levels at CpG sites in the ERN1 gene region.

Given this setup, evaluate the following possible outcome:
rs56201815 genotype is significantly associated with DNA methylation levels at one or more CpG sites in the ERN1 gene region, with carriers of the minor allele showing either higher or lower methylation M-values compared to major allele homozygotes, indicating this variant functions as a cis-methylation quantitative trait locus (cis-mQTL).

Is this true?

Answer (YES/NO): NO